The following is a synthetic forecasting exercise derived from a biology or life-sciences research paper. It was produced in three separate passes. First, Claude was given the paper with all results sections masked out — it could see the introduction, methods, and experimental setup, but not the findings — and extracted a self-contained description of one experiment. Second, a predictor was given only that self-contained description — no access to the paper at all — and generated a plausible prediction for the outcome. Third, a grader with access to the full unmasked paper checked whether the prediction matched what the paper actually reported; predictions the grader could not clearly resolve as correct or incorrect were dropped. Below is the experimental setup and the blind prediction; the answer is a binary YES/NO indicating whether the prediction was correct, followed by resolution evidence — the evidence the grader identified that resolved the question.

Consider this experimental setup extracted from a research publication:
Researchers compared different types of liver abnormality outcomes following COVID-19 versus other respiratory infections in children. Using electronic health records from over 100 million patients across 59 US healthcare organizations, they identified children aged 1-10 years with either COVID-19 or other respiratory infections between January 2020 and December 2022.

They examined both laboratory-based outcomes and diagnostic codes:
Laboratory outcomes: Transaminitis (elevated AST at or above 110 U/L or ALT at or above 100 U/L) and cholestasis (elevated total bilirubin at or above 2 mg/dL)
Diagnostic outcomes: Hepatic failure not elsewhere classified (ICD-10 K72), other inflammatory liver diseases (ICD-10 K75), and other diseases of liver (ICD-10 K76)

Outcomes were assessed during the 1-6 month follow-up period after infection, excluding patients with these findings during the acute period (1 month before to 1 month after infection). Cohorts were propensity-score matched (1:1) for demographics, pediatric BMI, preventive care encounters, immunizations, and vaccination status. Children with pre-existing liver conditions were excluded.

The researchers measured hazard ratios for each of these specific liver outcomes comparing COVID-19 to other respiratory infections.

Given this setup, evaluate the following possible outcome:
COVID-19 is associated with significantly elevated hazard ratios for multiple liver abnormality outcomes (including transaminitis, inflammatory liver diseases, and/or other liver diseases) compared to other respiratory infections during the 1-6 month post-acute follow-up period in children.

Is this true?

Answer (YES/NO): YES